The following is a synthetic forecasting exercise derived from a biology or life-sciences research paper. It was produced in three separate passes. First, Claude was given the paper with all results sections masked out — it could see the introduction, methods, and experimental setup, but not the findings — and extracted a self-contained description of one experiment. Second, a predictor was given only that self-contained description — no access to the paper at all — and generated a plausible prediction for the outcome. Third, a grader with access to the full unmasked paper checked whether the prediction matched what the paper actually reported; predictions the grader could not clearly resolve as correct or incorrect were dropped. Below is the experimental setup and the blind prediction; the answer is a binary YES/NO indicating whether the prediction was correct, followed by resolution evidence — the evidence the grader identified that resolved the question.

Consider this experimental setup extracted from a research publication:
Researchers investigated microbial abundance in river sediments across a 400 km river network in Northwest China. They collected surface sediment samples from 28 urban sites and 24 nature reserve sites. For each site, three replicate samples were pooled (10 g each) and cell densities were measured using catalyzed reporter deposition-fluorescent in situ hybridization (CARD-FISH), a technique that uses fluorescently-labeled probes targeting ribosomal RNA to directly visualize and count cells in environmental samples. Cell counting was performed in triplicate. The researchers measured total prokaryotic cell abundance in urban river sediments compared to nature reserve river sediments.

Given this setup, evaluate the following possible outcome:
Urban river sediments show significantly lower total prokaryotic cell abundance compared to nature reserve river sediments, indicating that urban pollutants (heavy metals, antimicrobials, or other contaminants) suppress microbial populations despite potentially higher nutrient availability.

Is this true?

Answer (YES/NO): NO